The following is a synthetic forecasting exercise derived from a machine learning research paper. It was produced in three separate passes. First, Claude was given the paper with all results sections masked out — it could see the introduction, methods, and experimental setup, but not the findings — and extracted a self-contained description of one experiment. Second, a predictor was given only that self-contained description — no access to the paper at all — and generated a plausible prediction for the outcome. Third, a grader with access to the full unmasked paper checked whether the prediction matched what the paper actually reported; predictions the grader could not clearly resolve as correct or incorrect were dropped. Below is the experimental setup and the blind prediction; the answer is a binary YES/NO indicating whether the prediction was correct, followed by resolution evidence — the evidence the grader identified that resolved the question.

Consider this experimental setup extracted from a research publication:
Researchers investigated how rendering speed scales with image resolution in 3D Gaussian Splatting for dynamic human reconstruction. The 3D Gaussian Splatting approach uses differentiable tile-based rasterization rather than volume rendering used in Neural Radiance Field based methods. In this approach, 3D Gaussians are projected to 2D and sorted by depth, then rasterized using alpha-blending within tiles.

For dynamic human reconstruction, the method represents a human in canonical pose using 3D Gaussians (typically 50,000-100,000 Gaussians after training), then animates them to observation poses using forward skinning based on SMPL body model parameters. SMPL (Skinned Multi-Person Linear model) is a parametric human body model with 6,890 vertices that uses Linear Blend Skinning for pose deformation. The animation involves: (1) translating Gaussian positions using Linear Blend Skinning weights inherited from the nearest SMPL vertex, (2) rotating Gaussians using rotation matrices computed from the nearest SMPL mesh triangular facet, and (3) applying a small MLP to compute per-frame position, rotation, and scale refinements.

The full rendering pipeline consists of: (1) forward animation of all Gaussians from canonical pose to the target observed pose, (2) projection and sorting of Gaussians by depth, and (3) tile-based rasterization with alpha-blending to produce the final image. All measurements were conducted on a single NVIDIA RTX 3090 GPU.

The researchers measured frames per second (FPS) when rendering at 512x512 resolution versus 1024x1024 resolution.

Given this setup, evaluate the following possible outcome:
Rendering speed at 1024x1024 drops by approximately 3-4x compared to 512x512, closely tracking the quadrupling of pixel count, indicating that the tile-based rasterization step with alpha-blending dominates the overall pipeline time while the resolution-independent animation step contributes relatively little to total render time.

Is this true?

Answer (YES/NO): NO